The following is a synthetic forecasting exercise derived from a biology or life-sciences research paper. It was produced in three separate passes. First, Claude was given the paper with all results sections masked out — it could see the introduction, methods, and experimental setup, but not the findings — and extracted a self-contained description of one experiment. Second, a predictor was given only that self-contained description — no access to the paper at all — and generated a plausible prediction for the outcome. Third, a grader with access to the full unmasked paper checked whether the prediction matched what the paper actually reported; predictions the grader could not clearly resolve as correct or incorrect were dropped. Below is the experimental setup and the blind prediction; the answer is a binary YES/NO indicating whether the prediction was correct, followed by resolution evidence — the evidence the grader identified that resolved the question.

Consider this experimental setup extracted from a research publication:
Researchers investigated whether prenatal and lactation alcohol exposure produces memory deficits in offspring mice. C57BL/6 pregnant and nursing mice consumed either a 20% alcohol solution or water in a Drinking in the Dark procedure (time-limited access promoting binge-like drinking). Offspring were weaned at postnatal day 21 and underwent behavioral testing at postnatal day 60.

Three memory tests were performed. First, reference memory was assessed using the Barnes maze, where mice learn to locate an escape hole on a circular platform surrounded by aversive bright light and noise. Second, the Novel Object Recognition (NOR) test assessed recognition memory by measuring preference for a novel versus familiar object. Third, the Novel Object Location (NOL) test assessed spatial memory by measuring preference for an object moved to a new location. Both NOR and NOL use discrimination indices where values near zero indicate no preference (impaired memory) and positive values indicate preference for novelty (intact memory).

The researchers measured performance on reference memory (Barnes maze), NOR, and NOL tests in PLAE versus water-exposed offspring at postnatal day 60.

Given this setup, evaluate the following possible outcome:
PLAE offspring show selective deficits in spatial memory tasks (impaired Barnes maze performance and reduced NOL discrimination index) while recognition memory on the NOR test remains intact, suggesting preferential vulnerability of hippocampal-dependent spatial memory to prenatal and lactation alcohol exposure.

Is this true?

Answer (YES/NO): NO